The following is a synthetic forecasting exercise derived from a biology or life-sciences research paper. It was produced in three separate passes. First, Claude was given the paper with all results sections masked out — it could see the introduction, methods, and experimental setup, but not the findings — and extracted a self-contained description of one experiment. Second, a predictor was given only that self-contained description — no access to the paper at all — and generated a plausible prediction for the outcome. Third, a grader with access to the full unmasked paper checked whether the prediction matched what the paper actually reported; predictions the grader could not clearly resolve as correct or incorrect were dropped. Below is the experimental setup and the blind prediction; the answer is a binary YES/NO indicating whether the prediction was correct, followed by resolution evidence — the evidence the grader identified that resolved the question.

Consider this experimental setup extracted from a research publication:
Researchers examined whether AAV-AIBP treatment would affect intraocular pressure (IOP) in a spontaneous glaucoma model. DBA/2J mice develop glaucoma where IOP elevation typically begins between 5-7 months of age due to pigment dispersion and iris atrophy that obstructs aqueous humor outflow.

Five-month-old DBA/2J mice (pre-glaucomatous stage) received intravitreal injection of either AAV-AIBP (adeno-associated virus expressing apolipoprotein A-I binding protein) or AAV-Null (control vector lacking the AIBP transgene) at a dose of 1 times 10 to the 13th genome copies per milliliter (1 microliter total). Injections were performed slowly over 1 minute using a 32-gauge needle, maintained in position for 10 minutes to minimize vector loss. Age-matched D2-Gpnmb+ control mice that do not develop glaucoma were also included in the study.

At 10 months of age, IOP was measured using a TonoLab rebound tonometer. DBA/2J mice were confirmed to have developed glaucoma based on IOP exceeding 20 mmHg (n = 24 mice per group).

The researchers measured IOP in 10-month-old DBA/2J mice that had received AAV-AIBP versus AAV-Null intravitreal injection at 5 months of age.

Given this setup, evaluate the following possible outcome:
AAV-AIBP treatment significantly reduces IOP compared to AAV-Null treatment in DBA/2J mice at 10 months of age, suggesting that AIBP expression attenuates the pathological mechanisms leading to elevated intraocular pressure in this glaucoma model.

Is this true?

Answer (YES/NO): NO